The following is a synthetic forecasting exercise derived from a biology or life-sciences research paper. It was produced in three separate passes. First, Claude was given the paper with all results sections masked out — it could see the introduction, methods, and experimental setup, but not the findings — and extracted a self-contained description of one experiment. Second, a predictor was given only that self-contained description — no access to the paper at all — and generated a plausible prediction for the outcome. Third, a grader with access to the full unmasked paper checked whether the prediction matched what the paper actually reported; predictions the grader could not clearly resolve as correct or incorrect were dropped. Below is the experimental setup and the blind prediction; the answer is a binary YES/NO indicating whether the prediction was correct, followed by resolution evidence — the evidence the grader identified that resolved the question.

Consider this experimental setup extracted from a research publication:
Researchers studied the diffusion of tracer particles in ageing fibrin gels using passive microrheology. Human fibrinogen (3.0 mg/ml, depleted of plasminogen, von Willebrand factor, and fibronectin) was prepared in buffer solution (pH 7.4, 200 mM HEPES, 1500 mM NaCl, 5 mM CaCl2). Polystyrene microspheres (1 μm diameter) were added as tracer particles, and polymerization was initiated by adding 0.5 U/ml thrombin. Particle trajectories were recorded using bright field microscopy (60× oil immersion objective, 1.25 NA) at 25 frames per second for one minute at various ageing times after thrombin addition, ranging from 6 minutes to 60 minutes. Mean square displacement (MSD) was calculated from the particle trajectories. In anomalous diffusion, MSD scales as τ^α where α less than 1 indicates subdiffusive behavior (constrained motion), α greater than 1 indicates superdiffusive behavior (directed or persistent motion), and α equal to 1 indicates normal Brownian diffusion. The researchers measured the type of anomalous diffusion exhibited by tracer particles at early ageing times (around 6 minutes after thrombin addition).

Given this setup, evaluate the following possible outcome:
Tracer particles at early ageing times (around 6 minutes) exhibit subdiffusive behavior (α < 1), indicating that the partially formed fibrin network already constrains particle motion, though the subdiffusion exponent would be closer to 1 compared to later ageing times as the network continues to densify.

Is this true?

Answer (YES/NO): NO